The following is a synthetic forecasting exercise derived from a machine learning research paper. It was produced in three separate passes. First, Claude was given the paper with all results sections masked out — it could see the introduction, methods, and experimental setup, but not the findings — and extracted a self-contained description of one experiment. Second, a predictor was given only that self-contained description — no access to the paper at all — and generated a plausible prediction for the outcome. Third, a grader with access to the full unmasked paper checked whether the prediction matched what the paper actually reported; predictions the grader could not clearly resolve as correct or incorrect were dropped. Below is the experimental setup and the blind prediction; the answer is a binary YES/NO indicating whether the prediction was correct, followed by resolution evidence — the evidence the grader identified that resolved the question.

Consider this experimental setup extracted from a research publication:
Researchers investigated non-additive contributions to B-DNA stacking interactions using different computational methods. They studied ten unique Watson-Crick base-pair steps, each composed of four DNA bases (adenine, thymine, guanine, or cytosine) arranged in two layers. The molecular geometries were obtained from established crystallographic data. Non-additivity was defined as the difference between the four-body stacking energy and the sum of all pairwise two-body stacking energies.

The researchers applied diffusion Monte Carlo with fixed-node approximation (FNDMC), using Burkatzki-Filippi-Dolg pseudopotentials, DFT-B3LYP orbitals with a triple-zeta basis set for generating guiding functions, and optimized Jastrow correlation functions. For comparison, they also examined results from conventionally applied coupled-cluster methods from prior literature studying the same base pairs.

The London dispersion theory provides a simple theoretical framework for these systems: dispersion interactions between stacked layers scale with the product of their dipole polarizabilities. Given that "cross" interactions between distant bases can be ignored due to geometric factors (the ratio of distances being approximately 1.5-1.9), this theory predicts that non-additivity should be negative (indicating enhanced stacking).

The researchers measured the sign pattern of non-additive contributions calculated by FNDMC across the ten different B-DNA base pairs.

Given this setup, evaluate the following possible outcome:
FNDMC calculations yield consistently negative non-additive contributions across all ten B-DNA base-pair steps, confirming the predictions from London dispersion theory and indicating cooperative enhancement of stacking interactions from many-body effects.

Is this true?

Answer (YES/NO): NO